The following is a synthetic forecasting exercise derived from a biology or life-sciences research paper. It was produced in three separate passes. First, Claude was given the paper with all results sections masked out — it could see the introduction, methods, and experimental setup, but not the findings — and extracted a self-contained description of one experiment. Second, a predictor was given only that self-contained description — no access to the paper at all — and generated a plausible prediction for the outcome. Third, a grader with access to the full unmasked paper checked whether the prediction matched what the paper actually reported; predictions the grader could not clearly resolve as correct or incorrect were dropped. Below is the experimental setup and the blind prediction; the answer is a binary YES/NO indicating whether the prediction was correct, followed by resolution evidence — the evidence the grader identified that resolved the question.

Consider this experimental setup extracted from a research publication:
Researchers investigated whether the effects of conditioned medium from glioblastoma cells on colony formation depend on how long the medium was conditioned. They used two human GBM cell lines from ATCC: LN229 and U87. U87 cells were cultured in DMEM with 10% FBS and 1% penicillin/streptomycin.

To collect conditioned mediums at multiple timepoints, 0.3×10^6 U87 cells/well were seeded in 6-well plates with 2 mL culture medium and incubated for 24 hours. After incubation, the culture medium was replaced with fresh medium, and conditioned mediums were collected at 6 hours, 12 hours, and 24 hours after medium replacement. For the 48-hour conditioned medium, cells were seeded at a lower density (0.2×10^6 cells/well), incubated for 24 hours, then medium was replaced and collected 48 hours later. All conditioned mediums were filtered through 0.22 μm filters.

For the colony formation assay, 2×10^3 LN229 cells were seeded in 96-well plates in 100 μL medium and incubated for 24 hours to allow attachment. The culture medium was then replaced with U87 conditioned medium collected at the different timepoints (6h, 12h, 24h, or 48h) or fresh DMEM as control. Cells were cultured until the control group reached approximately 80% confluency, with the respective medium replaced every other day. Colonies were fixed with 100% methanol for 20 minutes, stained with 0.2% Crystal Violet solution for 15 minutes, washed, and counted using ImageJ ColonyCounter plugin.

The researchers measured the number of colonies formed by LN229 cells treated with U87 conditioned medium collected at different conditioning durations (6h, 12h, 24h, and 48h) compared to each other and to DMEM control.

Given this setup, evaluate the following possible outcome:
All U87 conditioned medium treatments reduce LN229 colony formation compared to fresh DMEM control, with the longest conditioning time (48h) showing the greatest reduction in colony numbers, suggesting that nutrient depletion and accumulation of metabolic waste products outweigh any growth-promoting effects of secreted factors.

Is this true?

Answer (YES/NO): NO